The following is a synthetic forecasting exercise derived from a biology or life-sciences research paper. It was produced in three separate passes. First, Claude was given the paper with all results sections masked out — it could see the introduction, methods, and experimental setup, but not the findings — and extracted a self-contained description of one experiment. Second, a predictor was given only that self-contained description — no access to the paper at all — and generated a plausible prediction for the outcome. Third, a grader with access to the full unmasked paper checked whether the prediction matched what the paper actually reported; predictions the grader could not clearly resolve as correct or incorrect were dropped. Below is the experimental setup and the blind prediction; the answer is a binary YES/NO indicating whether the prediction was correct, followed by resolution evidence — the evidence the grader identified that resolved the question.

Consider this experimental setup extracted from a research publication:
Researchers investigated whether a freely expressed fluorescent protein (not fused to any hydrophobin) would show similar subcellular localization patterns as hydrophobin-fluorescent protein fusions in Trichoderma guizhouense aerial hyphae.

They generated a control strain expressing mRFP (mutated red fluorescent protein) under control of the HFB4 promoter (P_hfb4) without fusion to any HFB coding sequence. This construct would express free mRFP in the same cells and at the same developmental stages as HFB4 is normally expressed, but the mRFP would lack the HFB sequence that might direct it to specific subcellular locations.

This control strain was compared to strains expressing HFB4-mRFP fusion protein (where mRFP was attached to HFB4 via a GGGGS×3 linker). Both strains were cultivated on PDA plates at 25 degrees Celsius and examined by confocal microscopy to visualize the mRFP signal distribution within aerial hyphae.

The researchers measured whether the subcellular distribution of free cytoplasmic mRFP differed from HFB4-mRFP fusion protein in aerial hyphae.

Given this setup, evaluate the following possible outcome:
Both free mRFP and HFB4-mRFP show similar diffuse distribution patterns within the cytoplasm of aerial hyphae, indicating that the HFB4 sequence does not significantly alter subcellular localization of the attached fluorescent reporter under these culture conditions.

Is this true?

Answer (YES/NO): NO